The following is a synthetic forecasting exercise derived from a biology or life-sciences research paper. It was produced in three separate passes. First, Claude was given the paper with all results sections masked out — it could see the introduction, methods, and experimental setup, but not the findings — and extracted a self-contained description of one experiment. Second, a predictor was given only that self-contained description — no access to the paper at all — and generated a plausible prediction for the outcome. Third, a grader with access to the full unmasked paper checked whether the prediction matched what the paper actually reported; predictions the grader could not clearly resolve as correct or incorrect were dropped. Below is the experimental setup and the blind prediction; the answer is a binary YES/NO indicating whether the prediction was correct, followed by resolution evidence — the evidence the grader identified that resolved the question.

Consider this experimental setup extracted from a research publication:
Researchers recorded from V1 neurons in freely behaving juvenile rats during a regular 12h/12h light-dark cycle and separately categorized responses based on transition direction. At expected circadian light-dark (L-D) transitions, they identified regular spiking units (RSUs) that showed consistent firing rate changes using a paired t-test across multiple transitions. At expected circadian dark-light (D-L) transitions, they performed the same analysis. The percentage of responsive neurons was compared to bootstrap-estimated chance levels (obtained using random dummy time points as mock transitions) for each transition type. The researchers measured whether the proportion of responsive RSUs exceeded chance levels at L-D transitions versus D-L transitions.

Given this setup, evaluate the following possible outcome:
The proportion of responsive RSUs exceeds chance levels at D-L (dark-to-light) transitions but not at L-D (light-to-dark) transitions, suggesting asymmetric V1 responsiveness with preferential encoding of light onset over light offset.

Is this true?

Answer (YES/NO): YES